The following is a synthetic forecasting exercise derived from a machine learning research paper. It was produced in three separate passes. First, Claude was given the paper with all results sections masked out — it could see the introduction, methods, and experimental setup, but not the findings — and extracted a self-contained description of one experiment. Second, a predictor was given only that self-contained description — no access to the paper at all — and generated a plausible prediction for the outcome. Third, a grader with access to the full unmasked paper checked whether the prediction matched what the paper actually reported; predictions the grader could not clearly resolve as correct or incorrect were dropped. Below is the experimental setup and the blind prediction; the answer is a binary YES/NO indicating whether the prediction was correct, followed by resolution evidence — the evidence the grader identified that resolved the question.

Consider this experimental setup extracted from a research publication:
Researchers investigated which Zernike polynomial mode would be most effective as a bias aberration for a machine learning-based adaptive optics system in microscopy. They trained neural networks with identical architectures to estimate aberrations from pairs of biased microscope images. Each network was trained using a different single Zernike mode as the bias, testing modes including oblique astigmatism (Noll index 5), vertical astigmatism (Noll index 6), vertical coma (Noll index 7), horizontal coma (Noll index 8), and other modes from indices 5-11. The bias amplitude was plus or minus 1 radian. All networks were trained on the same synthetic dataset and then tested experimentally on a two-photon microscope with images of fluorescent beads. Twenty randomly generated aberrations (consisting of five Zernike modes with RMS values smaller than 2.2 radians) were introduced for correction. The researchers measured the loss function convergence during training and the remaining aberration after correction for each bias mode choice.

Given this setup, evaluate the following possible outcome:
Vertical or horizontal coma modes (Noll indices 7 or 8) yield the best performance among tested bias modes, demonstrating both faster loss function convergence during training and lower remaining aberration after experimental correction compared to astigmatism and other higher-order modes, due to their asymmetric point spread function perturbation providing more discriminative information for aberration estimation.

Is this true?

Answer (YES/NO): NO